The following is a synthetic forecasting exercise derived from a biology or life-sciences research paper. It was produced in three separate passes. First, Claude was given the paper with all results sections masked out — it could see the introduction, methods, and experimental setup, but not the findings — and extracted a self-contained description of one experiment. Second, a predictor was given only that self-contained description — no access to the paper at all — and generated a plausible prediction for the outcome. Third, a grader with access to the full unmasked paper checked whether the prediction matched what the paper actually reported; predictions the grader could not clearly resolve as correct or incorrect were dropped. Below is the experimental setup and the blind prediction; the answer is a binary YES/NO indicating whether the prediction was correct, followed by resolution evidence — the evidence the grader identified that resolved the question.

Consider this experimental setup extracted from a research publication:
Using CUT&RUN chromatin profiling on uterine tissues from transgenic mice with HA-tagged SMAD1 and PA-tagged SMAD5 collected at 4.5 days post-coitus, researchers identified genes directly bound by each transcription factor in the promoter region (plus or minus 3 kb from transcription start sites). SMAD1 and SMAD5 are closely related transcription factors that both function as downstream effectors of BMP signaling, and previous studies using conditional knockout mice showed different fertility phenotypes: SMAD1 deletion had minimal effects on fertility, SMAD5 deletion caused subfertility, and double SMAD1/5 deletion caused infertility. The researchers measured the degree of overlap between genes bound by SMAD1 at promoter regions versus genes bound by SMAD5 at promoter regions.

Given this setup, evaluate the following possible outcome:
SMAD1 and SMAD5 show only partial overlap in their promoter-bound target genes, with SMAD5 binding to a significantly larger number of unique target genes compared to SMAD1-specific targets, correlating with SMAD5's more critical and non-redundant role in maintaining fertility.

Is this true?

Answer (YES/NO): YES